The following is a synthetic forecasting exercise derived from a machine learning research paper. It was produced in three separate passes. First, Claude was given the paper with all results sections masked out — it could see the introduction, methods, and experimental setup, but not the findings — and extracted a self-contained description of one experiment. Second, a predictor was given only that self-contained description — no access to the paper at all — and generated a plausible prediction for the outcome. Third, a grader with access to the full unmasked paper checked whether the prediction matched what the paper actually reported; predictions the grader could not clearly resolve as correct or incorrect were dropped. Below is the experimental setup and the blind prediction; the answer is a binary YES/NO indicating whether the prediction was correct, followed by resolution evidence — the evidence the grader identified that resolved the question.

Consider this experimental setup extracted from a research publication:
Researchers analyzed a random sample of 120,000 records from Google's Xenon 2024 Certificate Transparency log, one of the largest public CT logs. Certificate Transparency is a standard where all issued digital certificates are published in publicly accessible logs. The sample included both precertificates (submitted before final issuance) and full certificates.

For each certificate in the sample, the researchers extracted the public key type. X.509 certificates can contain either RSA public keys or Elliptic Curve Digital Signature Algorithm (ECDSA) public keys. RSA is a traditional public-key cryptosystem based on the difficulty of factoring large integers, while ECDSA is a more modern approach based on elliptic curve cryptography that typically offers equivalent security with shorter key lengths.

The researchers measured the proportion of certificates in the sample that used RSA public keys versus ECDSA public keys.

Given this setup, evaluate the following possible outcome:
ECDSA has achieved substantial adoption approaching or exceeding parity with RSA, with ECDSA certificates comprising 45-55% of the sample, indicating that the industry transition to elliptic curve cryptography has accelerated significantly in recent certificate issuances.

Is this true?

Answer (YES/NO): NO